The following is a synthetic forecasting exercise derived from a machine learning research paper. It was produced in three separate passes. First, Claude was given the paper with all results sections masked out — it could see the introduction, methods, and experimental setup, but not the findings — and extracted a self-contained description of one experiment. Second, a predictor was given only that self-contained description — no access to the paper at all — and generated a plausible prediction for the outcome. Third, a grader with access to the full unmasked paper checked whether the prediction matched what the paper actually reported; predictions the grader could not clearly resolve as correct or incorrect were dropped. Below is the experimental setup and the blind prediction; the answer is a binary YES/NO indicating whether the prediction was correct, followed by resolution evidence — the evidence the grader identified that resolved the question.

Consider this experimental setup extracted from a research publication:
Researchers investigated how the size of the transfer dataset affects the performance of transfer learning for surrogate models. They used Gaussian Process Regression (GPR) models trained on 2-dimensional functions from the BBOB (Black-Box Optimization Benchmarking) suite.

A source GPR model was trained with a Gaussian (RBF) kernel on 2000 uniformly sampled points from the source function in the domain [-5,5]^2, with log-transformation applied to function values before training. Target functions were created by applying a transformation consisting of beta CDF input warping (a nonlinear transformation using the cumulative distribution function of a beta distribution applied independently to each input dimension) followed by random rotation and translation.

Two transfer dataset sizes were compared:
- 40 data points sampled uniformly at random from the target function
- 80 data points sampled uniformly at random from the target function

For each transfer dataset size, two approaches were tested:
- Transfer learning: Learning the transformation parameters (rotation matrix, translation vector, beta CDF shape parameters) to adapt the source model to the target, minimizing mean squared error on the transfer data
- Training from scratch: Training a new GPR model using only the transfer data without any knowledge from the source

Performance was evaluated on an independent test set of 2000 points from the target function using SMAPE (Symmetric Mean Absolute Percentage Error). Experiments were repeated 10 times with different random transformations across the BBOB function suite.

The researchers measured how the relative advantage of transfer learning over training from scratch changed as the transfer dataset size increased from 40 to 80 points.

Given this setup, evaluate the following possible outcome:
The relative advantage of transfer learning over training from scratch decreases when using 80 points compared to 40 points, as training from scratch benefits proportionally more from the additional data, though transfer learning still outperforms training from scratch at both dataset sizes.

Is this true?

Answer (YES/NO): NO